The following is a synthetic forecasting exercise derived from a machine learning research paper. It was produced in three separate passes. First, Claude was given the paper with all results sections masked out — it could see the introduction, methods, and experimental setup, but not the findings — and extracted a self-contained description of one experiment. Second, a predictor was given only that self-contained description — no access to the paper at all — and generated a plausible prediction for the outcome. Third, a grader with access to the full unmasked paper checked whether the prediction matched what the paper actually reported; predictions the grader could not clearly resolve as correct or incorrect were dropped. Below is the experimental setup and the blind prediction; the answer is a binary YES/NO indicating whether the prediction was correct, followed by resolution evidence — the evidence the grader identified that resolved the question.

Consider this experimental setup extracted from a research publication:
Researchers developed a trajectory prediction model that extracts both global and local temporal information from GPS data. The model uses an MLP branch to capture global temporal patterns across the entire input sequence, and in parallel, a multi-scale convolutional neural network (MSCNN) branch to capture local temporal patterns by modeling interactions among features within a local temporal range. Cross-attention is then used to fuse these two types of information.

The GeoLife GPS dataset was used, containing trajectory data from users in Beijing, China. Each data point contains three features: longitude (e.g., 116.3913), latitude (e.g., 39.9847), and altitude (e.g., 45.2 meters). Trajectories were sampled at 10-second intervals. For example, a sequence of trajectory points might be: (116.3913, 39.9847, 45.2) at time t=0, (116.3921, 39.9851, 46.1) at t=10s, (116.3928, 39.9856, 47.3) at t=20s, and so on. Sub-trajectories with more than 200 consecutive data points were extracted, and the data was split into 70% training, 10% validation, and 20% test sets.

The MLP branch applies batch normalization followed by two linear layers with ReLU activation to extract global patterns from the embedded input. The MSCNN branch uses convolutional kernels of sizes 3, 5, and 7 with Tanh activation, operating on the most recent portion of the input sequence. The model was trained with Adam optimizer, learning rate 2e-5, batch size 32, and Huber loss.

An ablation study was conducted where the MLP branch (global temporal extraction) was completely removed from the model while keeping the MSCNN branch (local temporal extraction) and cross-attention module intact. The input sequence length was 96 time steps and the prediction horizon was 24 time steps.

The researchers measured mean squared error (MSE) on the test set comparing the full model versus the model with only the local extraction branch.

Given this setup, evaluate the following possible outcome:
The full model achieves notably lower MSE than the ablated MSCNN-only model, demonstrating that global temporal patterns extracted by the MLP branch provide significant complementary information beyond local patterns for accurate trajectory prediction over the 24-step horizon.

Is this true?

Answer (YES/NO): NO